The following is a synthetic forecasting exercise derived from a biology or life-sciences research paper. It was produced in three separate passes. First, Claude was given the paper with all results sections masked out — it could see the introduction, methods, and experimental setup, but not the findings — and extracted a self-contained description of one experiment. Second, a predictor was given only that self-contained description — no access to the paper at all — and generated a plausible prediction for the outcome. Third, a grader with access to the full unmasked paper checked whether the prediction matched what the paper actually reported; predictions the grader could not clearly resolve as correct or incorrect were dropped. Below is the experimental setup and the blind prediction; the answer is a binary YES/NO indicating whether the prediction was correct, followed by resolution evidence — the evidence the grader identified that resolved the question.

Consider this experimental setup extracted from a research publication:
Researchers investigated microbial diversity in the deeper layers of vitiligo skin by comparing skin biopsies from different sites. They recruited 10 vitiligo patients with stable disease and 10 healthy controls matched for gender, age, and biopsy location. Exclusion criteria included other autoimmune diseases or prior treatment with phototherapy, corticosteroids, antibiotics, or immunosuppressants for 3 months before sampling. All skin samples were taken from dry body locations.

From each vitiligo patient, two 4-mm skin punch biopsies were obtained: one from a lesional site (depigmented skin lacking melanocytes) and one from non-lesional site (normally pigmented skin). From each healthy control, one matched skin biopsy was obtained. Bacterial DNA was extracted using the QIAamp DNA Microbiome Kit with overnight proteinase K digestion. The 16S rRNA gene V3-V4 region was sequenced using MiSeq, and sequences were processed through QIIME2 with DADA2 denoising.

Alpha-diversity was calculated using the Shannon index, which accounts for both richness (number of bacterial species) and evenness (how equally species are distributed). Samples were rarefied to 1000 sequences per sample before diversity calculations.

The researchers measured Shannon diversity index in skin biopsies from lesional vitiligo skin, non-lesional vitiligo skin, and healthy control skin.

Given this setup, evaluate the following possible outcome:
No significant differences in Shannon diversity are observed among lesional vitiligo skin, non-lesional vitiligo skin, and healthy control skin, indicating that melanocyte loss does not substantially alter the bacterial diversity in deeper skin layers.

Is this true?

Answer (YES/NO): NO